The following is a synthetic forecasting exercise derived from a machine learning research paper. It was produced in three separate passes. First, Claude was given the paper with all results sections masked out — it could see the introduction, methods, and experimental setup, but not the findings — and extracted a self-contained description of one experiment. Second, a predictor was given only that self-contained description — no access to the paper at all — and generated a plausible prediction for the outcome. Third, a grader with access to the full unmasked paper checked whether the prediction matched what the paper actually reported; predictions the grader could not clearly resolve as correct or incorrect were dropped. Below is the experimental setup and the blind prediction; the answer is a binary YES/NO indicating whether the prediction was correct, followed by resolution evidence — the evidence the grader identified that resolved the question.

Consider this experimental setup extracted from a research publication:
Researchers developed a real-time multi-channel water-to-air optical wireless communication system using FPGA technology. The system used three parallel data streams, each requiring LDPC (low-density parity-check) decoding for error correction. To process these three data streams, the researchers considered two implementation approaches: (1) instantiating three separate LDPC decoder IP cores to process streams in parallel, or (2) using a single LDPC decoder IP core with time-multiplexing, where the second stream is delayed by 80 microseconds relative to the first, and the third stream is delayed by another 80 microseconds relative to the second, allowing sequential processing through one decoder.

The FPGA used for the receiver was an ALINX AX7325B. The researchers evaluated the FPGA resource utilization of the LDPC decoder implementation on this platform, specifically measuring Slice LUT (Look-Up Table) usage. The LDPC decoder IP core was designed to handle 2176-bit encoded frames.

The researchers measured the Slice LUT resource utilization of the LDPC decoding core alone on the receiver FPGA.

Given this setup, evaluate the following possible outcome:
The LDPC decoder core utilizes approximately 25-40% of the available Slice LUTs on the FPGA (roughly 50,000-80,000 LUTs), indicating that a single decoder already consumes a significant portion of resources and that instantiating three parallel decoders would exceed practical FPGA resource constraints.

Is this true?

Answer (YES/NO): YES